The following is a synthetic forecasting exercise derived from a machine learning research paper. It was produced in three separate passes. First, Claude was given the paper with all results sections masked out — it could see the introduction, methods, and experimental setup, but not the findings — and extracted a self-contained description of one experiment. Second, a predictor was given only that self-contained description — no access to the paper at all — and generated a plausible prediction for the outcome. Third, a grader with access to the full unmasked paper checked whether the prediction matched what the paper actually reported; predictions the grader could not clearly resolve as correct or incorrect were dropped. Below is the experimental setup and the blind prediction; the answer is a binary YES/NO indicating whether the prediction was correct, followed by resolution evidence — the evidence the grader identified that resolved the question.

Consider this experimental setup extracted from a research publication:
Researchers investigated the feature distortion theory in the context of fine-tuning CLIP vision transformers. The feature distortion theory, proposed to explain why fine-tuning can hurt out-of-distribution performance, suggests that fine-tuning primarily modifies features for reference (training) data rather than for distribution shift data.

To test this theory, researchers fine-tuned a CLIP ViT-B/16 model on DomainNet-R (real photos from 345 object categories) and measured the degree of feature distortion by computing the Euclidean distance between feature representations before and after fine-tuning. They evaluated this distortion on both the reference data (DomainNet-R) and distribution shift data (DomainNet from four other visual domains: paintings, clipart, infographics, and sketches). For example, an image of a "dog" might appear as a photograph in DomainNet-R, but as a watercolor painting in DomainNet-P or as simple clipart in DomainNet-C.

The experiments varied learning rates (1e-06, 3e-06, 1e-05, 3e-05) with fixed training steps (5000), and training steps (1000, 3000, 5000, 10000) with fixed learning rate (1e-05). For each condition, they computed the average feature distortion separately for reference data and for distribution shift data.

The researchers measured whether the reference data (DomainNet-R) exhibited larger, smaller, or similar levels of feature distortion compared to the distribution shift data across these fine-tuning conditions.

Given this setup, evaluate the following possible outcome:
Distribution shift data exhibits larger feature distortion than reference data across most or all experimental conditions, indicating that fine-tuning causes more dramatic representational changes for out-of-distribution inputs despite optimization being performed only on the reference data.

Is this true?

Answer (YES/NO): YES